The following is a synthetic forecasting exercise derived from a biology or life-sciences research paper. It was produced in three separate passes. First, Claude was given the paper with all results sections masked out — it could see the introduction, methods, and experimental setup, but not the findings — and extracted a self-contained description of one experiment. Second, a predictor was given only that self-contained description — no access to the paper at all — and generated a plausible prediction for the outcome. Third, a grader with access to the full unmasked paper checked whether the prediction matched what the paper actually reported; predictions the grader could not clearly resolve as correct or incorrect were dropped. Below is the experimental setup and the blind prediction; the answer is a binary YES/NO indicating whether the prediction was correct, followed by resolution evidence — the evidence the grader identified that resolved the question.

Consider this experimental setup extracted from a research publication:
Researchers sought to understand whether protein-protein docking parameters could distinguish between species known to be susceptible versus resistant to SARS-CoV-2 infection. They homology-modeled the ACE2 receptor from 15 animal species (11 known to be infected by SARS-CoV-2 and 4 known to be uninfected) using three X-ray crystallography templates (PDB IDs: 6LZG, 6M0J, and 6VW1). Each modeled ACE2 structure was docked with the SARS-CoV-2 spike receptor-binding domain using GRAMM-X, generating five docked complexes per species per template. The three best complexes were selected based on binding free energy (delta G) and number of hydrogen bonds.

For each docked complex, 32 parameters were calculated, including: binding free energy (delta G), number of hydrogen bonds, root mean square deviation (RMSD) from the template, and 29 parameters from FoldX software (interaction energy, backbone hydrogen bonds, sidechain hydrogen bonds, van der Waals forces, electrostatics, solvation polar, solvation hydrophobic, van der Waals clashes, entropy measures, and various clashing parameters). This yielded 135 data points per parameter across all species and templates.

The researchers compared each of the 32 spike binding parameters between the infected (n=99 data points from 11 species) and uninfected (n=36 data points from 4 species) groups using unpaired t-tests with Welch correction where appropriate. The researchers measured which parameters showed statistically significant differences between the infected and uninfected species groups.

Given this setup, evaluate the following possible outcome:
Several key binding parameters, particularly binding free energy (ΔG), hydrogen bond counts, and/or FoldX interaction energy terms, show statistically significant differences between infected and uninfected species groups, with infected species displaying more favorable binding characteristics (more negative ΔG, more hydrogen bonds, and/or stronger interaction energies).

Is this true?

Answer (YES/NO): NO